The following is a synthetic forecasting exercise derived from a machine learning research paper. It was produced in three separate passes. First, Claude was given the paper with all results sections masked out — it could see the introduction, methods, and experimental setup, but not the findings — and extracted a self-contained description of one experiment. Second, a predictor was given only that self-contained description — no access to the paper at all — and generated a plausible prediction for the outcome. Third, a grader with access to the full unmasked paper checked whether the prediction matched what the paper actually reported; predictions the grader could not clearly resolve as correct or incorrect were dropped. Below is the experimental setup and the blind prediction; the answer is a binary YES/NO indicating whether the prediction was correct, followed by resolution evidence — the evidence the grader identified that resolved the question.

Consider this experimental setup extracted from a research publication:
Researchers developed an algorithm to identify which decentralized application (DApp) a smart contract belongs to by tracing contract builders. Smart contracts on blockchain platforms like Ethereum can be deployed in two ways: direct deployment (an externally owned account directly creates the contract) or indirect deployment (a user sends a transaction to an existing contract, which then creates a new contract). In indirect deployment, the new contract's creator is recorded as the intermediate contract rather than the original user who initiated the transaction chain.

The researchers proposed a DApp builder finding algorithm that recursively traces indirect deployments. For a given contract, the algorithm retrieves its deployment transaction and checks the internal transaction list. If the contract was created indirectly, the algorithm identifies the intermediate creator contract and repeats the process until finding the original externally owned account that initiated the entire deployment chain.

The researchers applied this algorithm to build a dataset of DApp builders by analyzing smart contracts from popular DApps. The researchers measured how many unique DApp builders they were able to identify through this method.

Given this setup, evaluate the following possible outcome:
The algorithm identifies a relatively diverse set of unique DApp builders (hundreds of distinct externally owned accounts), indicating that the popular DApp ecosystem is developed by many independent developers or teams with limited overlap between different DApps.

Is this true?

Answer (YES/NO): YES